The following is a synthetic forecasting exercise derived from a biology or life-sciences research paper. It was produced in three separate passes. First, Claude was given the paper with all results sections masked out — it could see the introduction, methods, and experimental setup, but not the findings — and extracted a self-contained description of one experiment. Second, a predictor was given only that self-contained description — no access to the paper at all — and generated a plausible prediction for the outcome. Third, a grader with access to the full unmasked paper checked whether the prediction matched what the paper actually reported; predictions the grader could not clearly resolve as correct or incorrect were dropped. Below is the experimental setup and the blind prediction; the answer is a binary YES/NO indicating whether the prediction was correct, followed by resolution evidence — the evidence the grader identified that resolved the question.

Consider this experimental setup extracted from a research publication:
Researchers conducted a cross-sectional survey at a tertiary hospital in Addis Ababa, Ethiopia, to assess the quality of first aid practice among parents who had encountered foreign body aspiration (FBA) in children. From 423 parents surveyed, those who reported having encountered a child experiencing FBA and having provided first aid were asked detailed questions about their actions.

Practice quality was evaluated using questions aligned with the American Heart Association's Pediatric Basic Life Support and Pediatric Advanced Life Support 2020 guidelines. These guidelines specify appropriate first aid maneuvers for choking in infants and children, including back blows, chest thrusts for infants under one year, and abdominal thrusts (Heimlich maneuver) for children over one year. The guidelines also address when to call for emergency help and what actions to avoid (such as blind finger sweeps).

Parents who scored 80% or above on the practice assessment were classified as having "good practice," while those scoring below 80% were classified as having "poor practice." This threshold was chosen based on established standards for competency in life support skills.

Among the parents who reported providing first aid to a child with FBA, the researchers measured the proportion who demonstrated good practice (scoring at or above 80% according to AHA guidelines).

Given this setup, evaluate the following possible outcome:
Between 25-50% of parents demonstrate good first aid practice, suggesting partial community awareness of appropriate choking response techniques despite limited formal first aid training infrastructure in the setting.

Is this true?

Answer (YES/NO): NO